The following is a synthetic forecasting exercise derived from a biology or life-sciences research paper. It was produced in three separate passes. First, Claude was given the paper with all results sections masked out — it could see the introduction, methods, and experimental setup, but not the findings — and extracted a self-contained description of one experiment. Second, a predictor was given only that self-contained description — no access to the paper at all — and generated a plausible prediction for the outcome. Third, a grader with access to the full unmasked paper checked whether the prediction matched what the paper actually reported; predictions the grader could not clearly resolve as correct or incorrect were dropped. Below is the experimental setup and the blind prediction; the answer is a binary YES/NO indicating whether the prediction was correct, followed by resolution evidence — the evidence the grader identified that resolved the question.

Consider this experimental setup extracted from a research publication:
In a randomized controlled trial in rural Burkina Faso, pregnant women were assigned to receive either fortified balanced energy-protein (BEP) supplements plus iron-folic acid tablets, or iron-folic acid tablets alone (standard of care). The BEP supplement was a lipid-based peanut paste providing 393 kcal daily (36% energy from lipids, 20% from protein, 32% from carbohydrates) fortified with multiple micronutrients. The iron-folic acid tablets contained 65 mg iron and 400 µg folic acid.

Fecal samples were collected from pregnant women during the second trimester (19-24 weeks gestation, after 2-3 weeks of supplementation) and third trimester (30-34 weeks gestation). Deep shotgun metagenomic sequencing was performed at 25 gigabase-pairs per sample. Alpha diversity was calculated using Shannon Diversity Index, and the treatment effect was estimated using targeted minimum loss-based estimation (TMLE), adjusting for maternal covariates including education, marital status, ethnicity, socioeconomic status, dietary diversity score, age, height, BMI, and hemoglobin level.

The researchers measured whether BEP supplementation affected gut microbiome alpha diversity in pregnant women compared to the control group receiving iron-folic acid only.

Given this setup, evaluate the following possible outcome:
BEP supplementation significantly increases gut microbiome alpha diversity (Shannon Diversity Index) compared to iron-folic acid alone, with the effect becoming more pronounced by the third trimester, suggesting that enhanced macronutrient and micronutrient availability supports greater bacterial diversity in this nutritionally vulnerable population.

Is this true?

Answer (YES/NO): NO